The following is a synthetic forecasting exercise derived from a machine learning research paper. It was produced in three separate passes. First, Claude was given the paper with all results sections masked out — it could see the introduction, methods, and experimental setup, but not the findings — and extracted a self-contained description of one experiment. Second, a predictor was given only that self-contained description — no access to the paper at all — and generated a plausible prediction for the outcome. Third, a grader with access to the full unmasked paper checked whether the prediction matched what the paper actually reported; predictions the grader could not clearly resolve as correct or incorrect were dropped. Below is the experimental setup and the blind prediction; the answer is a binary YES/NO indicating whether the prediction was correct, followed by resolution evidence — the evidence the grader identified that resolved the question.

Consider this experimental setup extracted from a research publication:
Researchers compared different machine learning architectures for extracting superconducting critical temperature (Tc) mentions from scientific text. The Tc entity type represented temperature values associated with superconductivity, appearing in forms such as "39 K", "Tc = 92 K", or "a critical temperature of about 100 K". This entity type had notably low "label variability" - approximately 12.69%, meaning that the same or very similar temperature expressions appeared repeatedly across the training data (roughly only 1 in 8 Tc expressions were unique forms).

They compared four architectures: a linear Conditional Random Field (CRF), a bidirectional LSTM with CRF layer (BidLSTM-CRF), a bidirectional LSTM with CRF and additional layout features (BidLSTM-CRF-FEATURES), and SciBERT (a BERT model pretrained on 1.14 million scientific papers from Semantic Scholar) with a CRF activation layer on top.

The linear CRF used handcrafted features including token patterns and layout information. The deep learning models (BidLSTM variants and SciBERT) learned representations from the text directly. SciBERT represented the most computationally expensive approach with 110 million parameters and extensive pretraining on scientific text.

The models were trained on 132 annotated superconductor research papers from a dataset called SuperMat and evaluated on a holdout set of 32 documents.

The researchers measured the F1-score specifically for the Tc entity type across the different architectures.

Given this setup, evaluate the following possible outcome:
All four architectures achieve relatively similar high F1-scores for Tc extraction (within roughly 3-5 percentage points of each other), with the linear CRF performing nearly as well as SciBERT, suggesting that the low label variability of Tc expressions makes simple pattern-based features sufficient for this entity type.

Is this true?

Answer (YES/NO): NO